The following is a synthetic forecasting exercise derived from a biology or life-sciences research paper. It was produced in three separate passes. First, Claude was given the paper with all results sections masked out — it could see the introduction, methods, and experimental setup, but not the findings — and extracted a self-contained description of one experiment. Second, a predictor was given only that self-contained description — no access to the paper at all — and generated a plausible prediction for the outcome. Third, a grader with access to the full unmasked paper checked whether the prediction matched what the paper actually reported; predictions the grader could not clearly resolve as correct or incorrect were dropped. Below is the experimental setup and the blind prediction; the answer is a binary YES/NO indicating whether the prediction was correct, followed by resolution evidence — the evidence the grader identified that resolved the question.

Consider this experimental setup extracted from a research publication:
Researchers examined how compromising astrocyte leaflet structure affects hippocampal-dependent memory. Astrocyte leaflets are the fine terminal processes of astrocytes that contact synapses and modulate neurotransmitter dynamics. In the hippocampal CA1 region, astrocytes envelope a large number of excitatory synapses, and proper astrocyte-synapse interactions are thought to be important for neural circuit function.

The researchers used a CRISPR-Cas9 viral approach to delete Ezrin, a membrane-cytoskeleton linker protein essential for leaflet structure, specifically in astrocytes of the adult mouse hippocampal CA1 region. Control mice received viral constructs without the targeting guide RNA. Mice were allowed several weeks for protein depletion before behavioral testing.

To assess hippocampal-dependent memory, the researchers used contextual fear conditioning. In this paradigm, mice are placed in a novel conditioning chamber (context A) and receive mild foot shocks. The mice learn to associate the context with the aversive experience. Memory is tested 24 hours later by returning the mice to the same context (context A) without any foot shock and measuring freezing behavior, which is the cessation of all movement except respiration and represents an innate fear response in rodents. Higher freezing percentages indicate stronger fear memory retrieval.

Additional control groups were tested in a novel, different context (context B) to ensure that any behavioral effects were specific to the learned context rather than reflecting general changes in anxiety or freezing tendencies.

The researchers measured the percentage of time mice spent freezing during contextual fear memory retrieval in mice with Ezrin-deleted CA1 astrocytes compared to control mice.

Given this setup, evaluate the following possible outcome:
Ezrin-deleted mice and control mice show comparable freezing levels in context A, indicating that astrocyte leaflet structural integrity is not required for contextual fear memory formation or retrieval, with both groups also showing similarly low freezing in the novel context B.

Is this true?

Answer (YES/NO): NO